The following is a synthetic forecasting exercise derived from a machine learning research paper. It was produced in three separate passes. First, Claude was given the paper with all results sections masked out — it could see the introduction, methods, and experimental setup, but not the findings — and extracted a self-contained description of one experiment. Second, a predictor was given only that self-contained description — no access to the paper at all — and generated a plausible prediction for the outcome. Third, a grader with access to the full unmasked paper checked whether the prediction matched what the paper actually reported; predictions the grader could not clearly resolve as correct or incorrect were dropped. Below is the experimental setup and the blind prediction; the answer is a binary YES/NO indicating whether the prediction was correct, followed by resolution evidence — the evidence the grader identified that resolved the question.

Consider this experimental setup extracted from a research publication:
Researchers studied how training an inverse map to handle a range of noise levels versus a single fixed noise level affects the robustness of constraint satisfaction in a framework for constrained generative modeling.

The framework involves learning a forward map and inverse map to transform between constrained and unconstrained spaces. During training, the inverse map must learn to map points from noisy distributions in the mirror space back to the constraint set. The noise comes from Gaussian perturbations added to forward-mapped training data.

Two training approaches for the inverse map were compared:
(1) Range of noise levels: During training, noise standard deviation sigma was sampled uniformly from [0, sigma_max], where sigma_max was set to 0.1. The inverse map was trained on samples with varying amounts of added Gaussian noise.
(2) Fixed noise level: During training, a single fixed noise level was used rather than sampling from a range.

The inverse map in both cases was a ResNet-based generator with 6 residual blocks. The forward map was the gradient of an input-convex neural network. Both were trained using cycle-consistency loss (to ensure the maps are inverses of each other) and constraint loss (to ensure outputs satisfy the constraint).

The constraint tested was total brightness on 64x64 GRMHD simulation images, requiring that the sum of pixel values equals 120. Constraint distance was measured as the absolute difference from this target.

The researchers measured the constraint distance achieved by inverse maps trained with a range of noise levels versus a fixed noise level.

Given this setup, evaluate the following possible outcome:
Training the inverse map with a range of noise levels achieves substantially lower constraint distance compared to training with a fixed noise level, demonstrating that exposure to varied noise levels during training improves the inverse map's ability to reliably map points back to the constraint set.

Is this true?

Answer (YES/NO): YES